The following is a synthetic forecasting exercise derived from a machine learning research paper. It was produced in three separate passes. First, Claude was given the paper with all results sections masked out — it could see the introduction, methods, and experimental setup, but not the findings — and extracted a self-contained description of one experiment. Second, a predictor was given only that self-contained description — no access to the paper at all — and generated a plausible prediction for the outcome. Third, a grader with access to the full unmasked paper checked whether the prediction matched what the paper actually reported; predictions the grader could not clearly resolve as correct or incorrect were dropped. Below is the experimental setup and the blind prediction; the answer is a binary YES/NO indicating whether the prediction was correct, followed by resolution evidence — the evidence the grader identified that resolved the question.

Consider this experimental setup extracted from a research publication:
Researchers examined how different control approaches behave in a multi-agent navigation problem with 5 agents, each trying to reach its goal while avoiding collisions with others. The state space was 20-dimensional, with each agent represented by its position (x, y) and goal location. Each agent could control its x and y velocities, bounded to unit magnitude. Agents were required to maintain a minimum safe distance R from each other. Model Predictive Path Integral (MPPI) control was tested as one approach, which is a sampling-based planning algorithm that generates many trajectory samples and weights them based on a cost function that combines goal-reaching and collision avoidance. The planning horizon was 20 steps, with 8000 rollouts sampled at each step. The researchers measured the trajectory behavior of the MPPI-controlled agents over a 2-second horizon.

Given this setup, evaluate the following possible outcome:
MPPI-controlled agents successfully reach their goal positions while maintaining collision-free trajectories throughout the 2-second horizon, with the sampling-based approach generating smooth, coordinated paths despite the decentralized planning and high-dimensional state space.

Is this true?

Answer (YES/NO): NO